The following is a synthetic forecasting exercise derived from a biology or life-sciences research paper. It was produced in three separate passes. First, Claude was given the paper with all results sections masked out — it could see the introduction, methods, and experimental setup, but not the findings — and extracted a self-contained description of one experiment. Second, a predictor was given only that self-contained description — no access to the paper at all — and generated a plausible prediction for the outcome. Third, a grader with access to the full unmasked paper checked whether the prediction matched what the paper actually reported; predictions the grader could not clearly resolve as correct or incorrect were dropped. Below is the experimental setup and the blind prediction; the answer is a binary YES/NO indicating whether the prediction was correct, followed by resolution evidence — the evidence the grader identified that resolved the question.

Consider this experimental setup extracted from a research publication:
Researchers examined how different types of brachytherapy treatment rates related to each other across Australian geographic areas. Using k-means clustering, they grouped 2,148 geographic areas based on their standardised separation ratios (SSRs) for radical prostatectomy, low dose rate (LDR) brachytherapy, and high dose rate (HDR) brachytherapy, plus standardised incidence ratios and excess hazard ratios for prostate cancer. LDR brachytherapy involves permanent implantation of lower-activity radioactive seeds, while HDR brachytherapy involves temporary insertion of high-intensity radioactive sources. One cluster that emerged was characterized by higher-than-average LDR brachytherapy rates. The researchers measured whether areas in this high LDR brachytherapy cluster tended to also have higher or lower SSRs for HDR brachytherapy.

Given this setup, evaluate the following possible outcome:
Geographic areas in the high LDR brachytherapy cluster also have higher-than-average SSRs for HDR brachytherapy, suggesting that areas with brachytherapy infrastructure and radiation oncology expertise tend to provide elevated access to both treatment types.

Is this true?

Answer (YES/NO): NO